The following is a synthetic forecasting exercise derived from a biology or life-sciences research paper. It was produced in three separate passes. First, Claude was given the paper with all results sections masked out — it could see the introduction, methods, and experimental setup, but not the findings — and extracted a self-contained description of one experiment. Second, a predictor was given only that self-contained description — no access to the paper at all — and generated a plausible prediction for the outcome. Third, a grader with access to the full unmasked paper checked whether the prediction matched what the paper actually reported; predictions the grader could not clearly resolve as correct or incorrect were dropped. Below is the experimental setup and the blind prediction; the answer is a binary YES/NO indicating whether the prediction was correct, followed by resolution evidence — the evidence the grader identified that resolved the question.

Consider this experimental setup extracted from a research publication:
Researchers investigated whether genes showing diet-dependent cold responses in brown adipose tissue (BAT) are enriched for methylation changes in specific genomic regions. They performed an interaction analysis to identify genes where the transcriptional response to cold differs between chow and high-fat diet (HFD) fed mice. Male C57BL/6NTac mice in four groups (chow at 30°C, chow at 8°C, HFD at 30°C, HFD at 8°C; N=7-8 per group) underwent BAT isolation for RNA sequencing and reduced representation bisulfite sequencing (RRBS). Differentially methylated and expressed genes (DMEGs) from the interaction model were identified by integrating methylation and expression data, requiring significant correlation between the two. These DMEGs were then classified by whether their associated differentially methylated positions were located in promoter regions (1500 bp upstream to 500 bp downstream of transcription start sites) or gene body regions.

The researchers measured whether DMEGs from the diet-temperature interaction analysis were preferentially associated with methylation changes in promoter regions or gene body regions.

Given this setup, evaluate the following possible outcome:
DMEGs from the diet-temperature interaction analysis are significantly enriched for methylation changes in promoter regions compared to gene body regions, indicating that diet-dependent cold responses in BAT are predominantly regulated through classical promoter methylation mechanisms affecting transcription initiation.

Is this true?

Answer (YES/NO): NO